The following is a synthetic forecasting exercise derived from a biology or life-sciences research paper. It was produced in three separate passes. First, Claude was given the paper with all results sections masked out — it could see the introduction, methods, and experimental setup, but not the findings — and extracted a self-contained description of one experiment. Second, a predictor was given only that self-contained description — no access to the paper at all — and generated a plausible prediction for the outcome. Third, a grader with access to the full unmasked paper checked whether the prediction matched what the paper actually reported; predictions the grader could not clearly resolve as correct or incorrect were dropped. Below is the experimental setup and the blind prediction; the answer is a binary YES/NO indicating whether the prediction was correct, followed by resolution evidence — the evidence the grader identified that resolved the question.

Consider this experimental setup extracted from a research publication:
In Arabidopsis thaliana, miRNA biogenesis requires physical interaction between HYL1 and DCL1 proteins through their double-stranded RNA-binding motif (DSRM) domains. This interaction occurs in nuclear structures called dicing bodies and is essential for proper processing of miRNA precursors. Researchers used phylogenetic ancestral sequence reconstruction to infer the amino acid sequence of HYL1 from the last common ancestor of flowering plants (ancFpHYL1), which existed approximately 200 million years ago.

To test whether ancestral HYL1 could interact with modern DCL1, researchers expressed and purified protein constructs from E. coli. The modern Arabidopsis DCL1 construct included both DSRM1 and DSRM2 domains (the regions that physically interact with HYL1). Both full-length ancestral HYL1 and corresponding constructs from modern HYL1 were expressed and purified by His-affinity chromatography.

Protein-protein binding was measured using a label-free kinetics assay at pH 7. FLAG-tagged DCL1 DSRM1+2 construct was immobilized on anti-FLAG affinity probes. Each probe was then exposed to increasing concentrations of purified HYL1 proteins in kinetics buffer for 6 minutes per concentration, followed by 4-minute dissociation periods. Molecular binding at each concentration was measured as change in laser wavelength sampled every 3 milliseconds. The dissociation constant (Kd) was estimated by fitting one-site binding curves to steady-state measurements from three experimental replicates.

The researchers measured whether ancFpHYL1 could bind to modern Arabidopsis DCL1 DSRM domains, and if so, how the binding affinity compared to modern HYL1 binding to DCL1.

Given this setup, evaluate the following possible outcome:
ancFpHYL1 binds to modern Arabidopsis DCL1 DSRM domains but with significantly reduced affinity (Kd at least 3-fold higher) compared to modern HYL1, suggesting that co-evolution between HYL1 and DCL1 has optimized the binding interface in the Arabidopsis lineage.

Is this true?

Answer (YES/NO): NO